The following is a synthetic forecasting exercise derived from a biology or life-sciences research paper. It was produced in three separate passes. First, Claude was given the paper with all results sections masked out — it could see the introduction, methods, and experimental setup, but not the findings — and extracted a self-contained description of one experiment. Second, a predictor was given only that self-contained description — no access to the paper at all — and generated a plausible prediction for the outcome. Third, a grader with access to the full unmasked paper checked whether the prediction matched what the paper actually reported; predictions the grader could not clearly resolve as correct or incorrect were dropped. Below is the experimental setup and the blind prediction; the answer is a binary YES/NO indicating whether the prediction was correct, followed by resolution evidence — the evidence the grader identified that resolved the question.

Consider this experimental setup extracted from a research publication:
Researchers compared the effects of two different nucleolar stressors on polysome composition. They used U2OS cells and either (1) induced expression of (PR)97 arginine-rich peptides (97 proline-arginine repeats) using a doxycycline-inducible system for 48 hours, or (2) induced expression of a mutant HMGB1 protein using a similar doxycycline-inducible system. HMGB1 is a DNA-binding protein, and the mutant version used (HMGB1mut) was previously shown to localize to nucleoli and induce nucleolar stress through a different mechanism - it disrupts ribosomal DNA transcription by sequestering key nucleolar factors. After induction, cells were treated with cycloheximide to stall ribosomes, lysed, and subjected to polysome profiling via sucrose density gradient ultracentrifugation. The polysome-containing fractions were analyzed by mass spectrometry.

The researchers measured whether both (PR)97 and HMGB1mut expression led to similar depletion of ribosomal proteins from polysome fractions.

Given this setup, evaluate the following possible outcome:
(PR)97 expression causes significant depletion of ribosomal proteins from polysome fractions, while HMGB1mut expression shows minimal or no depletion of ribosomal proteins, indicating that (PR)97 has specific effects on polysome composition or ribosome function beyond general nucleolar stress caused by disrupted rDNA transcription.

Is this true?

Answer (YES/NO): NO